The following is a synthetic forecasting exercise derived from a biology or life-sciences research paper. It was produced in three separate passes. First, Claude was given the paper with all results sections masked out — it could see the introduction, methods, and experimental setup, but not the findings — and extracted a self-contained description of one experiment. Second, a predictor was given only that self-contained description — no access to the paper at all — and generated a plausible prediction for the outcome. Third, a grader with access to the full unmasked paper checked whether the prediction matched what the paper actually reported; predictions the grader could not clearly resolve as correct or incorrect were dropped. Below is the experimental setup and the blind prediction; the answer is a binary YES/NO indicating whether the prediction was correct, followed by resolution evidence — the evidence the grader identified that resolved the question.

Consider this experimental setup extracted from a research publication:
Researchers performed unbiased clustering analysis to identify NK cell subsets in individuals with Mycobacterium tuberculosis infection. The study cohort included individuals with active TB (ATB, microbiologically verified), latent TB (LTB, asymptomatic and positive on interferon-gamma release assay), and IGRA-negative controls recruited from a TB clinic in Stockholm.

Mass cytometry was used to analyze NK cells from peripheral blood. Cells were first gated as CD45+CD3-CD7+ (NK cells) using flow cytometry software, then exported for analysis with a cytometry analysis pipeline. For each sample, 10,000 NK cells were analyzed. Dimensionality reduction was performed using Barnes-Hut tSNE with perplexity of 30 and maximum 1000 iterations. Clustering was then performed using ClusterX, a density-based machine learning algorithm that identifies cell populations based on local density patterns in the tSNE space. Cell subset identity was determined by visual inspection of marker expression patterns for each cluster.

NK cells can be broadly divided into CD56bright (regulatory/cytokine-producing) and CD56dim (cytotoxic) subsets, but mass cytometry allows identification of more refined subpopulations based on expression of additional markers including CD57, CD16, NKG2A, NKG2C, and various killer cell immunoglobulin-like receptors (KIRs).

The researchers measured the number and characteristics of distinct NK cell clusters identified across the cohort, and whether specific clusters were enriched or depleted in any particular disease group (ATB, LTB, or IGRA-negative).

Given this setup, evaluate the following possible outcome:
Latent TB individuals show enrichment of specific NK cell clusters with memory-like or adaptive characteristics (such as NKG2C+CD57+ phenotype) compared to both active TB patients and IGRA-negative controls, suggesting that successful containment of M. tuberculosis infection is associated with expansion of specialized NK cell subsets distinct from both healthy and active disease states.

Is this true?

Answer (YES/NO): NO